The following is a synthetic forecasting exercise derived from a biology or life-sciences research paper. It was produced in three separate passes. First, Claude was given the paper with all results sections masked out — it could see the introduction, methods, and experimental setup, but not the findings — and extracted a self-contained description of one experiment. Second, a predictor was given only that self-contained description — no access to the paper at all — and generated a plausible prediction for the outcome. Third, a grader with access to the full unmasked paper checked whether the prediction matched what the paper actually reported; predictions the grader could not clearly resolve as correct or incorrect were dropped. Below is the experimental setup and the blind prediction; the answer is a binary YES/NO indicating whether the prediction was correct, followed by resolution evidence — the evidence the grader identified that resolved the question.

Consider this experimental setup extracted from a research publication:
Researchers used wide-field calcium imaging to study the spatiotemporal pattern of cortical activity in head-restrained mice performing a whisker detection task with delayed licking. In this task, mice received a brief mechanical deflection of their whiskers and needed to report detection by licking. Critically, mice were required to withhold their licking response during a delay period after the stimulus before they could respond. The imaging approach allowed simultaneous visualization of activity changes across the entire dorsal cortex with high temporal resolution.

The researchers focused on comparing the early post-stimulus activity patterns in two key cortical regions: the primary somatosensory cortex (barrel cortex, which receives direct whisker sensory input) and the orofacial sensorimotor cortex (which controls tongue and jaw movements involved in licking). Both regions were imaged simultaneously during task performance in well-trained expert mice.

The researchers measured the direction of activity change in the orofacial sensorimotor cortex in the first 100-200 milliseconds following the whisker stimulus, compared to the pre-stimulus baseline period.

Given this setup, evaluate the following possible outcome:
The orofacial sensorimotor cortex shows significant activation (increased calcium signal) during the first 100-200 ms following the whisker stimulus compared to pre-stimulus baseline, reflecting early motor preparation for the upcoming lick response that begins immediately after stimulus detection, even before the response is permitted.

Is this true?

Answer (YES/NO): NO